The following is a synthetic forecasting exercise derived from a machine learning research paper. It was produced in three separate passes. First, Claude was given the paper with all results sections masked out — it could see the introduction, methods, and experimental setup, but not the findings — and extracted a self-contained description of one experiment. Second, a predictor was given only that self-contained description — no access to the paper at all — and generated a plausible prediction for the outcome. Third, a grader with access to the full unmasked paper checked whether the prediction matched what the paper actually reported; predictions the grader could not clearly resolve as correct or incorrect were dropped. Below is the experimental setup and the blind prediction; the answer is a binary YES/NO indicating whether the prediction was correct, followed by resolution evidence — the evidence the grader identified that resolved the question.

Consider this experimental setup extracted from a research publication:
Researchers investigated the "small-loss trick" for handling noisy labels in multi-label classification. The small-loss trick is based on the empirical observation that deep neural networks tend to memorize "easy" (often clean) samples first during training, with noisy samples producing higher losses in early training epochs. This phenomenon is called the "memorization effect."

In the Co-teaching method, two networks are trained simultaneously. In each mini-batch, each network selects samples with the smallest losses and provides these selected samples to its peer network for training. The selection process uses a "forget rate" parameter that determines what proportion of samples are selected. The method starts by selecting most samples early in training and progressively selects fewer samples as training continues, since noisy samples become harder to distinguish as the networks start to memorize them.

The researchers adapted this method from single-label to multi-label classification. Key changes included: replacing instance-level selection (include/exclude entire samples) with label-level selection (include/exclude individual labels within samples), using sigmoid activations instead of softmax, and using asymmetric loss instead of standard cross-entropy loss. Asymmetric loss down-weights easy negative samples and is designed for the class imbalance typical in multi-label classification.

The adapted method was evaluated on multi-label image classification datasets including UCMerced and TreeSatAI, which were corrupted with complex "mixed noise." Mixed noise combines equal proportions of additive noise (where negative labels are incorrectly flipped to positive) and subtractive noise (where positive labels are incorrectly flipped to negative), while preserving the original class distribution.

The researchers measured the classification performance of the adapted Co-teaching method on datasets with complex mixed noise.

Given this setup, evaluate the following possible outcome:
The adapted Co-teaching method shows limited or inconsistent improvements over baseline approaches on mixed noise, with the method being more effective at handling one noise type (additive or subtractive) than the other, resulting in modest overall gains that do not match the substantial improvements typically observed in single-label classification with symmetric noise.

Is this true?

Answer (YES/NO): YES